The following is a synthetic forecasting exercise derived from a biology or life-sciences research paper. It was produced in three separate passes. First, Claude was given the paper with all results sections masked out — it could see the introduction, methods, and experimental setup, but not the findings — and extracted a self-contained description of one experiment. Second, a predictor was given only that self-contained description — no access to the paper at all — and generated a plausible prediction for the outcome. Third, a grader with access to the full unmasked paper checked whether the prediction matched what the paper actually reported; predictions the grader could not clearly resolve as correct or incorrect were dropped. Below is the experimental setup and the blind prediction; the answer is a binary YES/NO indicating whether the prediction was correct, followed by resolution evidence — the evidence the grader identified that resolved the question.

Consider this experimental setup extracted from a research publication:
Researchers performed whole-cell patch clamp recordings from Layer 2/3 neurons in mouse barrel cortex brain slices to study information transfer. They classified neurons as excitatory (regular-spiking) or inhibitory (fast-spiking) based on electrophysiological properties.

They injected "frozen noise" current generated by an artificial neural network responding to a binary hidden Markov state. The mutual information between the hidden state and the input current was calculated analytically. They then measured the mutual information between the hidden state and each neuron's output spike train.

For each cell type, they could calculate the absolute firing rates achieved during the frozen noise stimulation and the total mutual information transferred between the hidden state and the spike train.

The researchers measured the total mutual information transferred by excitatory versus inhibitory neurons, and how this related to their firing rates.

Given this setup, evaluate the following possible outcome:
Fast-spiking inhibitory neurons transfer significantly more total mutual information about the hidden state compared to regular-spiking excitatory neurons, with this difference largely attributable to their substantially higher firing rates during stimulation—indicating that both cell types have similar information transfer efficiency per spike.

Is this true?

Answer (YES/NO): NO